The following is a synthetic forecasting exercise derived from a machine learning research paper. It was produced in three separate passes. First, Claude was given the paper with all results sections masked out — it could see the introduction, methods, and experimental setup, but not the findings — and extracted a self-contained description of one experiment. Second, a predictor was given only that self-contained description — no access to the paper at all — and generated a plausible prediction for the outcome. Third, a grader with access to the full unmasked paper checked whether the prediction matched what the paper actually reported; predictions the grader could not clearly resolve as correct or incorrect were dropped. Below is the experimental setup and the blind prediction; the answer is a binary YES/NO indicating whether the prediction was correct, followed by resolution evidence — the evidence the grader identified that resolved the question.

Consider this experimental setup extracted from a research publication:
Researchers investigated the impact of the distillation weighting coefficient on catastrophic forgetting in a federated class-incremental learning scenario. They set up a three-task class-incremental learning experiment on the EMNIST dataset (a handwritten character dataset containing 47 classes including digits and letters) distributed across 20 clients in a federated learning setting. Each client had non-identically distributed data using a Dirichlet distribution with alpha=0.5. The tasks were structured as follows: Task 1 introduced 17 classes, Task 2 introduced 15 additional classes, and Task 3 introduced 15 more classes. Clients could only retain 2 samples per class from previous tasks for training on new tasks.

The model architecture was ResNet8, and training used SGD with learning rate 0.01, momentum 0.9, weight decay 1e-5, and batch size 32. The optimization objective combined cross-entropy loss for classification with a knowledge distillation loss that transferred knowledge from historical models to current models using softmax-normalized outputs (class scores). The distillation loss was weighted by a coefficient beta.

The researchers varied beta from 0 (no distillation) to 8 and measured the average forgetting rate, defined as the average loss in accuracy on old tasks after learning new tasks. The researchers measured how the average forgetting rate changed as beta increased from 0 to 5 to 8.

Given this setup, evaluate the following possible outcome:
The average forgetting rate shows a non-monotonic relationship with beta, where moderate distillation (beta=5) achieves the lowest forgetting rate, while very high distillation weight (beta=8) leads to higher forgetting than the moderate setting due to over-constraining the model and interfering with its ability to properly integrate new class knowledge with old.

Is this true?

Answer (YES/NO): NO